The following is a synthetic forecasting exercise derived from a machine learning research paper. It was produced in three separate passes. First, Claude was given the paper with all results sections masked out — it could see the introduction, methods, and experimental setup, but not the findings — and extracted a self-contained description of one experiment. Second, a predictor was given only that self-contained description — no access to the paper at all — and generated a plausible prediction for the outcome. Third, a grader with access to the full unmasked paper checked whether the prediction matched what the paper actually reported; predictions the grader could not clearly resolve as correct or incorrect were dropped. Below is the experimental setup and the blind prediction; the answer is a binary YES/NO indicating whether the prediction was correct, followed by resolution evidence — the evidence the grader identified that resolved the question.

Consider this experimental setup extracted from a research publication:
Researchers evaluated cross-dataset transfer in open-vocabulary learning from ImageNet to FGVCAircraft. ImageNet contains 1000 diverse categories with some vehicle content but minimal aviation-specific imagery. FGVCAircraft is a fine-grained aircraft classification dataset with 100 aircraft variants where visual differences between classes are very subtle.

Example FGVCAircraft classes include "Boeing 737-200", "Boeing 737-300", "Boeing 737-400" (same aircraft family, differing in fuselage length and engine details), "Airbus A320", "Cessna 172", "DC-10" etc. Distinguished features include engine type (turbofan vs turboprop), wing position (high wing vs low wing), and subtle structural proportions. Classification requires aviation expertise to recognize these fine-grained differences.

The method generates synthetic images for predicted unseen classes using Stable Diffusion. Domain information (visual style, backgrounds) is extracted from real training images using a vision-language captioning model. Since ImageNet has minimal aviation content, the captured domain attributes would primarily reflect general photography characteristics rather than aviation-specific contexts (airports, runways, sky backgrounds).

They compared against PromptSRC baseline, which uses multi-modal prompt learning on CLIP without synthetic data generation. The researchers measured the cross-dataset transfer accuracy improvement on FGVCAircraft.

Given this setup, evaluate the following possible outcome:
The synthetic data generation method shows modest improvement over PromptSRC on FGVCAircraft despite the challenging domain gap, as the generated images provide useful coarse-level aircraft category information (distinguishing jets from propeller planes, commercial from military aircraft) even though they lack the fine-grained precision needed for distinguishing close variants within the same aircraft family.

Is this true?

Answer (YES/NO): YES